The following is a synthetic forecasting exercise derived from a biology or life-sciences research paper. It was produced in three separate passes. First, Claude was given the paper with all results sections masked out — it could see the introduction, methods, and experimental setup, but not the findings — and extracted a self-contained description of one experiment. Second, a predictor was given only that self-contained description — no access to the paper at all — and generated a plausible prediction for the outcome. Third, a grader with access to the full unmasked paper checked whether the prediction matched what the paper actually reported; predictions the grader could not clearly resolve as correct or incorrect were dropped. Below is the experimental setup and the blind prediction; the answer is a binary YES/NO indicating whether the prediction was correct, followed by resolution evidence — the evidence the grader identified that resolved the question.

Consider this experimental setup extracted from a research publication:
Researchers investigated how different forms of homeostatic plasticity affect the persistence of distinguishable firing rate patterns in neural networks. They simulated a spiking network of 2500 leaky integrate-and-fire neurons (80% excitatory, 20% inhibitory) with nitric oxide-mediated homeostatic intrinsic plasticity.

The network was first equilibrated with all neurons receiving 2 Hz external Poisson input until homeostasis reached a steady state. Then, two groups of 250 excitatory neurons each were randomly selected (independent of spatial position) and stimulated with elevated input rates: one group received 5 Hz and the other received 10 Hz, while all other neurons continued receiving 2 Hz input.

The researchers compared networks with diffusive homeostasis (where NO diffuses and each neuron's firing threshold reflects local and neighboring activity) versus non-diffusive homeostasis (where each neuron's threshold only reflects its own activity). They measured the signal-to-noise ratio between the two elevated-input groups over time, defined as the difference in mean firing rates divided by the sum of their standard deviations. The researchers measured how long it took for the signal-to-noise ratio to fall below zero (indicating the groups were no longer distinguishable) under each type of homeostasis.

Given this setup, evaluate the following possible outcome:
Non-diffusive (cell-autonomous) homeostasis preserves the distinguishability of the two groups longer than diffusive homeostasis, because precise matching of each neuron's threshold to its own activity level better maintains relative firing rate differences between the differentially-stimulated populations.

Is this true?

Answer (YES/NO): NO